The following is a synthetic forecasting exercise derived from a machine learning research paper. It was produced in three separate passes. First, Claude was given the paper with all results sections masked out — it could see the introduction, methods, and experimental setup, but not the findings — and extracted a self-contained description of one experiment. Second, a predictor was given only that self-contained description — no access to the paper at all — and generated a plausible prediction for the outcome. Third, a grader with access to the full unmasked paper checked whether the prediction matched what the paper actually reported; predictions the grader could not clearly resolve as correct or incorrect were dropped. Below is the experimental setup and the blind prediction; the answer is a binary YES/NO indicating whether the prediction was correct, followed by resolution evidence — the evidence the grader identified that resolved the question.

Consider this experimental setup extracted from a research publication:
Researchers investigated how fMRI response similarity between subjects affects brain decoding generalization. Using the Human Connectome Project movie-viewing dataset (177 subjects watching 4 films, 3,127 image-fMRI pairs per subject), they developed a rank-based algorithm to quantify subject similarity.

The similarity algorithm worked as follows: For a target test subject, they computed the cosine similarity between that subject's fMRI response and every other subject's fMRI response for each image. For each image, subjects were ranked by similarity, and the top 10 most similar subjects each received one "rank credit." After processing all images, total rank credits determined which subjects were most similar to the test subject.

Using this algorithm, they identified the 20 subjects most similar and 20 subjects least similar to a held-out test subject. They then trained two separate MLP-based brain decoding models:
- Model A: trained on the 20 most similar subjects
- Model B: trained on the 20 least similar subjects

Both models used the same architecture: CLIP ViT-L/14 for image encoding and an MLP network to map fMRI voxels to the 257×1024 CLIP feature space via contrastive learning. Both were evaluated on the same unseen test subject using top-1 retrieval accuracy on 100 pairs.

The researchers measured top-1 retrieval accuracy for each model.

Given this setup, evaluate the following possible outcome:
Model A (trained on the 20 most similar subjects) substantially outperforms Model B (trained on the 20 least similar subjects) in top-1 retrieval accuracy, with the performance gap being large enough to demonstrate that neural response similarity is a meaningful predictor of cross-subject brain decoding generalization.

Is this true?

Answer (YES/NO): YES